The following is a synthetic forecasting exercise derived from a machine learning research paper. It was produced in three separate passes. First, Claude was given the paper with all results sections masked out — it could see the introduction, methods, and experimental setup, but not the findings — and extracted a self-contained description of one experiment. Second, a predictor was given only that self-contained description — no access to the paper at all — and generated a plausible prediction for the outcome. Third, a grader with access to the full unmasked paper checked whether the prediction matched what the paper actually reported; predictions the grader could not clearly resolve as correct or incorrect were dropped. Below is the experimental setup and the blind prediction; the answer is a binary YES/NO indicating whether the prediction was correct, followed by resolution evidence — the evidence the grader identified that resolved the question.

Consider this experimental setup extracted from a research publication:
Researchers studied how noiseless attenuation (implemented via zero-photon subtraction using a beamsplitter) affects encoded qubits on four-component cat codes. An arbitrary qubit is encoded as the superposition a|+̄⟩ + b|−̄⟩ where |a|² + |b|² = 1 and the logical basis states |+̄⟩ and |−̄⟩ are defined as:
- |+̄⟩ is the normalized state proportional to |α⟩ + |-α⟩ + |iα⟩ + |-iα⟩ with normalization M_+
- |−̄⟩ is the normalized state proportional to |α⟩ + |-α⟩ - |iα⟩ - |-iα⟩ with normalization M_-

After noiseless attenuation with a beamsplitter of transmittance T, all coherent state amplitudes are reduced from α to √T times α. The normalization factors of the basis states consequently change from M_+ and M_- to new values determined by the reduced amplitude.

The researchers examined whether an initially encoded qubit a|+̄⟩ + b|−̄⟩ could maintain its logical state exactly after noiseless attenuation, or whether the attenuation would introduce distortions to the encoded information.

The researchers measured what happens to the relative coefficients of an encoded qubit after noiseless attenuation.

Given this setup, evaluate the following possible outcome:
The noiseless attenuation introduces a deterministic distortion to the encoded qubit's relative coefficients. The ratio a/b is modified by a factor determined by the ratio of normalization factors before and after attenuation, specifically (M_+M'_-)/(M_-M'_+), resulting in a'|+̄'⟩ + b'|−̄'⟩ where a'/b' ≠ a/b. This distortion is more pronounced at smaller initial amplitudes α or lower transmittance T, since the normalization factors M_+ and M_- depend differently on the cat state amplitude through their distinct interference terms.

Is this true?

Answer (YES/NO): YES